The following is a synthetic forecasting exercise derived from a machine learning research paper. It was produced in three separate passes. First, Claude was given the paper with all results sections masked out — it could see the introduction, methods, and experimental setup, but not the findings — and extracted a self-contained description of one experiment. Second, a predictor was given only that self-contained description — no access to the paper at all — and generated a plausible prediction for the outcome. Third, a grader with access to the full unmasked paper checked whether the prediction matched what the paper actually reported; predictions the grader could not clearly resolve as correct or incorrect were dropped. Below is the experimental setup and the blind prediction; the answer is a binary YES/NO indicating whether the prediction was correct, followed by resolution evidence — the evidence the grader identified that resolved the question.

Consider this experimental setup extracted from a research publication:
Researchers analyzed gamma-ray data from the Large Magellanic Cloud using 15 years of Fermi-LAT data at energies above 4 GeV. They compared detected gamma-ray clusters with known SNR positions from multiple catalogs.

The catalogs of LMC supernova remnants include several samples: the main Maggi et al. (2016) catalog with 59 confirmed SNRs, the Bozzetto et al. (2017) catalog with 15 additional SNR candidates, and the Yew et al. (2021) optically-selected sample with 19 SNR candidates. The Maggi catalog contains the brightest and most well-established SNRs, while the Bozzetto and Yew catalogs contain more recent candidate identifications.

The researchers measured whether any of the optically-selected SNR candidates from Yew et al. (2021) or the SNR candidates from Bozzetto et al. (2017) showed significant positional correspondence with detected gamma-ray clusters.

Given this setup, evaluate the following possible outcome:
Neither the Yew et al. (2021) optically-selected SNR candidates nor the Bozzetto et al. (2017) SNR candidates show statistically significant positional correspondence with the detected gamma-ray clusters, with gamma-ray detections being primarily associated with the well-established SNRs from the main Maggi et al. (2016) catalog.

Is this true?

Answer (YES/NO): YES